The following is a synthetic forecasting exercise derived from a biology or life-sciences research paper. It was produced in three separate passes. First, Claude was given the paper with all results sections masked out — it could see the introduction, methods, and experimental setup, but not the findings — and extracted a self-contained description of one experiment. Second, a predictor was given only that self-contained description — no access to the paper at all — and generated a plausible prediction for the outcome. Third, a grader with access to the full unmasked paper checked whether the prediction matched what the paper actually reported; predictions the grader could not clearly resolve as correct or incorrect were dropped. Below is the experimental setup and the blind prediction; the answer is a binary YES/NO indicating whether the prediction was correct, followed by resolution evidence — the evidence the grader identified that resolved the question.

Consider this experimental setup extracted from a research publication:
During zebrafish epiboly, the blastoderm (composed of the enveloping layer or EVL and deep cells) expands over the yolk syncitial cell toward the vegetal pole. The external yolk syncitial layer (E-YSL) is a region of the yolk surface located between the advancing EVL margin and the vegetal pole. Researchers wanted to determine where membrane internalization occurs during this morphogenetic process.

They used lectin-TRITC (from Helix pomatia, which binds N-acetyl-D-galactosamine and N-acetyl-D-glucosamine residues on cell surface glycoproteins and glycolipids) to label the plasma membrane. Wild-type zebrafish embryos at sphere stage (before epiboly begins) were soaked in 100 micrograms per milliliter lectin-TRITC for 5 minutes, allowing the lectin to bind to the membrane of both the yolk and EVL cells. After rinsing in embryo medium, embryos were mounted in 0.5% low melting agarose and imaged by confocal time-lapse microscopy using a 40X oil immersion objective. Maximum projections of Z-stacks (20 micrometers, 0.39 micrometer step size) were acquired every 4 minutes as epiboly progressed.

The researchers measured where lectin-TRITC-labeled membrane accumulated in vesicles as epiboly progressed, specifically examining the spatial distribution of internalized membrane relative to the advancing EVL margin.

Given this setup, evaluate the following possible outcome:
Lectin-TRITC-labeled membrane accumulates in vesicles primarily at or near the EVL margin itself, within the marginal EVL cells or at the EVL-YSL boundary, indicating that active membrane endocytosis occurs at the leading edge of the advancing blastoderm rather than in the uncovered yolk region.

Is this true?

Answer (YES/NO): NO